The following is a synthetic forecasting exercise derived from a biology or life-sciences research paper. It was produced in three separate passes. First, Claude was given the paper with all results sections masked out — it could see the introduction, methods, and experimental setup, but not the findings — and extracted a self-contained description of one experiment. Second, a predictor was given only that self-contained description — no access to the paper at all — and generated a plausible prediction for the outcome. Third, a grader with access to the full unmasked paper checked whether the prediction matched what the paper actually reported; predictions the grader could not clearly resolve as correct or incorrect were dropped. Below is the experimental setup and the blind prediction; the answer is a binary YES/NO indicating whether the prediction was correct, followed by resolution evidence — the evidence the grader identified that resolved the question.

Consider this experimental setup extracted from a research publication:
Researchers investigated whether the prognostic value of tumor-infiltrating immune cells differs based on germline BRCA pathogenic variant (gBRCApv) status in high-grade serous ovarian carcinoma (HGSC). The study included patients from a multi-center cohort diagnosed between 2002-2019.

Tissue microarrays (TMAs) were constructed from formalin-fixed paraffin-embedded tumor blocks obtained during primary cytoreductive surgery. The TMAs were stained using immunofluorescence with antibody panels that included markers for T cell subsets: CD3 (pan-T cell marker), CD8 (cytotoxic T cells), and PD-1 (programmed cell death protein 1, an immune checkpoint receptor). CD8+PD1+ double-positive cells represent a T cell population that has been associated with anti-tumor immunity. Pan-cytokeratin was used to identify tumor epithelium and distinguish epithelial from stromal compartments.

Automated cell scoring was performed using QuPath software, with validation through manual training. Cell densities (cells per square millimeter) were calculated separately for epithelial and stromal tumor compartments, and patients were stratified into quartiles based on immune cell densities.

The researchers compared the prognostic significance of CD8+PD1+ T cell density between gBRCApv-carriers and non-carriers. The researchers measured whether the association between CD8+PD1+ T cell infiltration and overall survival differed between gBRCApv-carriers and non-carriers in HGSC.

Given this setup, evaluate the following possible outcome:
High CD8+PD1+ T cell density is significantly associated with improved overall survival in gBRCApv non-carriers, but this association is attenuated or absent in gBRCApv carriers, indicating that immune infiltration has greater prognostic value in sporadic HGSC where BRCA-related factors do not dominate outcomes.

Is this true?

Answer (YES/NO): NO